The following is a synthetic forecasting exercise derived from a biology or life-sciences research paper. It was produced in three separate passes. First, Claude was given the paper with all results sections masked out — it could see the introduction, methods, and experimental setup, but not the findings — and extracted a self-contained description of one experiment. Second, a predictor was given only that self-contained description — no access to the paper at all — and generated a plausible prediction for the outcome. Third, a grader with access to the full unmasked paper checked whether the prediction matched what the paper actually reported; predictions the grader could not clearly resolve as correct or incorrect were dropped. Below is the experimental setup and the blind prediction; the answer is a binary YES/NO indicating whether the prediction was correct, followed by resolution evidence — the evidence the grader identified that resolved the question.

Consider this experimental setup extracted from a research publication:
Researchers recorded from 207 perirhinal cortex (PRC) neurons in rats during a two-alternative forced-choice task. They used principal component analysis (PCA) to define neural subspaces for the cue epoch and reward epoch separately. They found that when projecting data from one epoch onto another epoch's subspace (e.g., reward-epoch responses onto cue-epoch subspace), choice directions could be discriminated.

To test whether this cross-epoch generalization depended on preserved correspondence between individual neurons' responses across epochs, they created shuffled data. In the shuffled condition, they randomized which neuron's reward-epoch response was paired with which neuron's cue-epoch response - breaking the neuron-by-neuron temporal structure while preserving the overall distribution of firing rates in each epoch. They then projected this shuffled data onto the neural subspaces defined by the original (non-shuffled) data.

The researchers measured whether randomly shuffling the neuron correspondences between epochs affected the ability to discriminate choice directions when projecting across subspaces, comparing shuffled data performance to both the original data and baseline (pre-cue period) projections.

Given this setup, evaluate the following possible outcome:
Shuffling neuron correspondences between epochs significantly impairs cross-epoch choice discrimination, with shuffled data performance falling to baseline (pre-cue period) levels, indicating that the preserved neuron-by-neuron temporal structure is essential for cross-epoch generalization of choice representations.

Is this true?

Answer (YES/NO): YES